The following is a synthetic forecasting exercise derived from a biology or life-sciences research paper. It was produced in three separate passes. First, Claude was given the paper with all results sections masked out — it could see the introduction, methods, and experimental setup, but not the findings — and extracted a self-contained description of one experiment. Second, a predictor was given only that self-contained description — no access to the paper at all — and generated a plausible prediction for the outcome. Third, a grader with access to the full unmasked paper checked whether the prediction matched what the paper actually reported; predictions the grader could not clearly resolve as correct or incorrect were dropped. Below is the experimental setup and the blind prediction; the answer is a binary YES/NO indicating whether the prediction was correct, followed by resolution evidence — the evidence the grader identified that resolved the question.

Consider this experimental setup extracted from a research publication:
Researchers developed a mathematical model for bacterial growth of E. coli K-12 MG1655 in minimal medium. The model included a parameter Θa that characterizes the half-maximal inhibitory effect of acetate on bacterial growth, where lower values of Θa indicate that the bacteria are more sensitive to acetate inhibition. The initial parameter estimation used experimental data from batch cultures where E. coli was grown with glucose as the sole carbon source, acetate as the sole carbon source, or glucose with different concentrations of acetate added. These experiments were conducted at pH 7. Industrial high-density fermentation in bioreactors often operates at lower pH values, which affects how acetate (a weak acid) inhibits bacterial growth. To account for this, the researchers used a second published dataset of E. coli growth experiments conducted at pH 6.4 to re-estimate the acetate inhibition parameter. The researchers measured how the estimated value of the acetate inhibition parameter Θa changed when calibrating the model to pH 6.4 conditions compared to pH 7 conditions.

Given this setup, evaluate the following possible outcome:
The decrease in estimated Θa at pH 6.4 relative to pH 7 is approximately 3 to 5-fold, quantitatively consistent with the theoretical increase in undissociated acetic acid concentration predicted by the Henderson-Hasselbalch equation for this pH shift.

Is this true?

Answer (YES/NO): NO